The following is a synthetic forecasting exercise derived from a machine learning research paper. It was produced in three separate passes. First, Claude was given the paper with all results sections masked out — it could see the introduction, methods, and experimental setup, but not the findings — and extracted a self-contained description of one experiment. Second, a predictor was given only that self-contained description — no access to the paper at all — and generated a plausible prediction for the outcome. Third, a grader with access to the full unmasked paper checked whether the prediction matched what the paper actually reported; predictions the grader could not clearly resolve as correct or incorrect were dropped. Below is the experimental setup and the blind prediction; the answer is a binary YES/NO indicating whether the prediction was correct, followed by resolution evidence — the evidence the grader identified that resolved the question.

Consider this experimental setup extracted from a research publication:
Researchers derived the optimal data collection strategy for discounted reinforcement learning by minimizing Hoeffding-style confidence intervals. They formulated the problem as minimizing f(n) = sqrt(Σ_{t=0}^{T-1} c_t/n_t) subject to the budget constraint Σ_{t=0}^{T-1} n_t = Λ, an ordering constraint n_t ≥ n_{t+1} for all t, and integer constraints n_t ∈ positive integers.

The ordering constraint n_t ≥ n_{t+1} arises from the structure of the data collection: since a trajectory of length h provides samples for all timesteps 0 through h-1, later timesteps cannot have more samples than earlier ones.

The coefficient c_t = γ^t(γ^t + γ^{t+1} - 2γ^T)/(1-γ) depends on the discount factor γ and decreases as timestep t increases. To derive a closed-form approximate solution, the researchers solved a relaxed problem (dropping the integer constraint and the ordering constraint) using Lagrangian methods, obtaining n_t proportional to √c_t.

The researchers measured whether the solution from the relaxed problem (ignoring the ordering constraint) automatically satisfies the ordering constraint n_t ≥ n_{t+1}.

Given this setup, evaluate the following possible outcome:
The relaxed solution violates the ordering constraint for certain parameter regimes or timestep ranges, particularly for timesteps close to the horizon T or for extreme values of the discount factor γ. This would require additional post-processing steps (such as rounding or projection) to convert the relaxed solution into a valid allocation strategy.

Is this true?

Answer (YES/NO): NO